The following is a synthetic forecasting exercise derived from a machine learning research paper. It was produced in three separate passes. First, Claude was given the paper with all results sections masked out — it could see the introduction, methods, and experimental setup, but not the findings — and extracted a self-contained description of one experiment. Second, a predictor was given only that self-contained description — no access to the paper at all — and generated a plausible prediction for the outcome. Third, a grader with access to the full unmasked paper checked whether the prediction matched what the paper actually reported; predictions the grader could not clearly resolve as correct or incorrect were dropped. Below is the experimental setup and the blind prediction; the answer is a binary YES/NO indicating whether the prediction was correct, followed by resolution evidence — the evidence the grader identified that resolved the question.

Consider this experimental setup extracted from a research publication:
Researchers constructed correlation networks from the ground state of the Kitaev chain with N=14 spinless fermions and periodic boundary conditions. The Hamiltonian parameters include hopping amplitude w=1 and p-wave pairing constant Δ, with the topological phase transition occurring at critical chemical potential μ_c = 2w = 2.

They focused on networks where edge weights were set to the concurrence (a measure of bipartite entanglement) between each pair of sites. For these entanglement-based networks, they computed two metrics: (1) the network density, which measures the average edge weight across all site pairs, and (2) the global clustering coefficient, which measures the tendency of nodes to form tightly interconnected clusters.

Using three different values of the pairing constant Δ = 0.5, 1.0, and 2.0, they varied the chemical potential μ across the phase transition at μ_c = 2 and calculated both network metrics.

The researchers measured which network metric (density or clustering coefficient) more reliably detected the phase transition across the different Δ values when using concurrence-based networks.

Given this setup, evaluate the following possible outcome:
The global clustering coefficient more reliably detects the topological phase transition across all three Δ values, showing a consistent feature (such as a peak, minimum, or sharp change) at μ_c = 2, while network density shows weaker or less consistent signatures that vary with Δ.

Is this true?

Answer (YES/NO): NO